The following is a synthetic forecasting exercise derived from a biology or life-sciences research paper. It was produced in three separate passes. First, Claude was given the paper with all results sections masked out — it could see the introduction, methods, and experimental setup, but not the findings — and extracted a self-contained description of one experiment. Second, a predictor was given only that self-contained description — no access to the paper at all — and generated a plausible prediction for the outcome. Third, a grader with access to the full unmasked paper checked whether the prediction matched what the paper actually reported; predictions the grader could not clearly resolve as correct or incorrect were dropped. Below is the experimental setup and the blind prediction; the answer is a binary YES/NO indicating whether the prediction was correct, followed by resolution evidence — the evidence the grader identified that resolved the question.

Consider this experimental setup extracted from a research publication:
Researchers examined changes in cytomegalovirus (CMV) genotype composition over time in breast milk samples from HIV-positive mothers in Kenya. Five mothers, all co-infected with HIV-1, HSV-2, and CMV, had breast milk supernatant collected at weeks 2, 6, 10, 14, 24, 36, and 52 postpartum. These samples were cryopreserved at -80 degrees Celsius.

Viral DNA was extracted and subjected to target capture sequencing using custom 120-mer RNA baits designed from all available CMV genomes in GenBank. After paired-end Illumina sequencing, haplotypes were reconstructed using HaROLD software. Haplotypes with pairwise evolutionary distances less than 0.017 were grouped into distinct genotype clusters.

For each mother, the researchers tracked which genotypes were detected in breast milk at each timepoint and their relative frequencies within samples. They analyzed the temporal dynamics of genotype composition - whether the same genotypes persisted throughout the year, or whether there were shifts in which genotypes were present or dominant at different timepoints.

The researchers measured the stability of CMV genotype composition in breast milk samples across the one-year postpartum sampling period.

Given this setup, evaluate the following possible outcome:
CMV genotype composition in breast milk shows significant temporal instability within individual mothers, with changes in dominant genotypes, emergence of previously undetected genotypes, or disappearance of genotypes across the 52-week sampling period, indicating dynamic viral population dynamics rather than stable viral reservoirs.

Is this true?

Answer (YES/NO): YES